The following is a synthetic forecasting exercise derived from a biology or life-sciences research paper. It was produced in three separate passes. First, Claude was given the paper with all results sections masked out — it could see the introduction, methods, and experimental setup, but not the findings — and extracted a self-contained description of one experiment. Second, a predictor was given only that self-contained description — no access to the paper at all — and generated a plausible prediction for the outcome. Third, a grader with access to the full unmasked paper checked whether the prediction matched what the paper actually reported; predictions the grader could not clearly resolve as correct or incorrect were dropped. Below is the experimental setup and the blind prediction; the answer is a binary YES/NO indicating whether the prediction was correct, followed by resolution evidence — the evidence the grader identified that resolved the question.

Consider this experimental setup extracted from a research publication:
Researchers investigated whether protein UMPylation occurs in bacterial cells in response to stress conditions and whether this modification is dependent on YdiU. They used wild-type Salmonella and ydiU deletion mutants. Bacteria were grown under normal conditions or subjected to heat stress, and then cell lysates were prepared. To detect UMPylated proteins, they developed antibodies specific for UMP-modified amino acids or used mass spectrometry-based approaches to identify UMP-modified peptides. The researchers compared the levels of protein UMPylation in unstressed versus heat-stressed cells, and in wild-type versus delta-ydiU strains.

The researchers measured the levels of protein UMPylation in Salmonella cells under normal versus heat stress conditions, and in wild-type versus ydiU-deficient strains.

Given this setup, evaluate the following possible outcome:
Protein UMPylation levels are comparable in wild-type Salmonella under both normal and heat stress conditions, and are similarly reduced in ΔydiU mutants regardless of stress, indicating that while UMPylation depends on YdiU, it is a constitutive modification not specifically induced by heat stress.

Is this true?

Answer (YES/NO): NO